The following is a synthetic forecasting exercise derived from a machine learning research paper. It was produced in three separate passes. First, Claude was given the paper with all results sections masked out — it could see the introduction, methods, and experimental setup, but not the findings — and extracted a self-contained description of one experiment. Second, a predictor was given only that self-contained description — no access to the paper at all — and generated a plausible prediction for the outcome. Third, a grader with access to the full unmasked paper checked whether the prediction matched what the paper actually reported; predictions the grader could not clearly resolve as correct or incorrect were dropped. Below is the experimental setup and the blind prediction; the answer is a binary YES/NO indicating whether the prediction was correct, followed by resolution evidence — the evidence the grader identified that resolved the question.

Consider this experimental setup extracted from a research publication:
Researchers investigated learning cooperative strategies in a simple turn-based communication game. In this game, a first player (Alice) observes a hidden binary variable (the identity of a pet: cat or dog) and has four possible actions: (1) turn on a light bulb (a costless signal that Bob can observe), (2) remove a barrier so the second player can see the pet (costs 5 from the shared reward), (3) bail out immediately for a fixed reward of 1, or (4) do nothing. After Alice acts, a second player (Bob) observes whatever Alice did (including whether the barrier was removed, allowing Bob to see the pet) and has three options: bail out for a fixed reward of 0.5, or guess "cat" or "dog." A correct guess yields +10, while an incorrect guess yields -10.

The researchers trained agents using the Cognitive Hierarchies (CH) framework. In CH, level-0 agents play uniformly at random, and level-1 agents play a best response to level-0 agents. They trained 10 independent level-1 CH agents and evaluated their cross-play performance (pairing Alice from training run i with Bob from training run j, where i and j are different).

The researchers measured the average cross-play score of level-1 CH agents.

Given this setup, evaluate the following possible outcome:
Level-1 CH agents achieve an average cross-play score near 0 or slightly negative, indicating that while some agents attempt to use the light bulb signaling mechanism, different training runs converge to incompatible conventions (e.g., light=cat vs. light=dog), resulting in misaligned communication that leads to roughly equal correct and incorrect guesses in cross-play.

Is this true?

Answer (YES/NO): NO